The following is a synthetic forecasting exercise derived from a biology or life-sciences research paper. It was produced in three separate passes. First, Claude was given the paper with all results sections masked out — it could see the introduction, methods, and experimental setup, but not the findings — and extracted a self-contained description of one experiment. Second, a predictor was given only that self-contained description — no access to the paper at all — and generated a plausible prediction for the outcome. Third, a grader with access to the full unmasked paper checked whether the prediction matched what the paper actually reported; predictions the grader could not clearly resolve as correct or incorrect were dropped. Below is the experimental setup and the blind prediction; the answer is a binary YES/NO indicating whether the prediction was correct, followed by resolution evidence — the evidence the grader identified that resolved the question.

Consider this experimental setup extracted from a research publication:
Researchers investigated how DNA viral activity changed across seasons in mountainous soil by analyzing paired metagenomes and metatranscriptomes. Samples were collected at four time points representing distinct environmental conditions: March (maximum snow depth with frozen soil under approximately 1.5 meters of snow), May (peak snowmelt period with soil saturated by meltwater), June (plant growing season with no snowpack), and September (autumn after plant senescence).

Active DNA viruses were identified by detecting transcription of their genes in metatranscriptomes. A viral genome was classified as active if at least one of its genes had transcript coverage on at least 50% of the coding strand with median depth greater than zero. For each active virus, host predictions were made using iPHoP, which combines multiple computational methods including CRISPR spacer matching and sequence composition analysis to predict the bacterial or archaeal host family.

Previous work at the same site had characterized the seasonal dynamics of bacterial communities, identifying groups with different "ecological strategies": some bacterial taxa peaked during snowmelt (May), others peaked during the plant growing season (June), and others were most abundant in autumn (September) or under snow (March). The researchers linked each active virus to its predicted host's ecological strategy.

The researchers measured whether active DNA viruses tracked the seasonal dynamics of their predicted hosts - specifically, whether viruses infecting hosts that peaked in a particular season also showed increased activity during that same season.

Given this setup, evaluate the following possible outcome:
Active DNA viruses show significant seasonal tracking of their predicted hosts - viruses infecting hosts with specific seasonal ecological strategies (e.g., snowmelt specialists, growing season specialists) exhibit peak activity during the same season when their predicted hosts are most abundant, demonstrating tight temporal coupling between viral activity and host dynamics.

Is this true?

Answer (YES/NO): NO